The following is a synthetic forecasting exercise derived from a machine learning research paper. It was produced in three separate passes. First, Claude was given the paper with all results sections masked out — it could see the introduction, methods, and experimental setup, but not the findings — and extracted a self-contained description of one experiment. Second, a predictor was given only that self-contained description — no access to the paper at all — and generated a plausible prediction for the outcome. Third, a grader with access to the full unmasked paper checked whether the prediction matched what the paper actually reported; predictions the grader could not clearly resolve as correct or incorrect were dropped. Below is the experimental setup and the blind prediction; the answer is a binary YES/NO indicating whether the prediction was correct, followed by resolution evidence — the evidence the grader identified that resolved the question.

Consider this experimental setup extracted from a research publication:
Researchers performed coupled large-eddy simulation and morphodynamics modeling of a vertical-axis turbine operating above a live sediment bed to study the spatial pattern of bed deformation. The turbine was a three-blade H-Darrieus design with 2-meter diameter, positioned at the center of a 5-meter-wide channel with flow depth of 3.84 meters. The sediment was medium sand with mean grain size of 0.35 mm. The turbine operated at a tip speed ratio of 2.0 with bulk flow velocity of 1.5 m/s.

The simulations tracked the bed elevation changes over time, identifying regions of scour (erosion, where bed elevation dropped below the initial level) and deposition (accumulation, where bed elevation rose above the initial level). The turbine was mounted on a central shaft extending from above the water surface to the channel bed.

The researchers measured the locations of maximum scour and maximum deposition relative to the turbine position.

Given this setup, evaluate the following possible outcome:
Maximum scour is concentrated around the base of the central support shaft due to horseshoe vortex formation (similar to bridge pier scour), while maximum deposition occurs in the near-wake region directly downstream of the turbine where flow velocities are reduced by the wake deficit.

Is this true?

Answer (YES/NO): NO